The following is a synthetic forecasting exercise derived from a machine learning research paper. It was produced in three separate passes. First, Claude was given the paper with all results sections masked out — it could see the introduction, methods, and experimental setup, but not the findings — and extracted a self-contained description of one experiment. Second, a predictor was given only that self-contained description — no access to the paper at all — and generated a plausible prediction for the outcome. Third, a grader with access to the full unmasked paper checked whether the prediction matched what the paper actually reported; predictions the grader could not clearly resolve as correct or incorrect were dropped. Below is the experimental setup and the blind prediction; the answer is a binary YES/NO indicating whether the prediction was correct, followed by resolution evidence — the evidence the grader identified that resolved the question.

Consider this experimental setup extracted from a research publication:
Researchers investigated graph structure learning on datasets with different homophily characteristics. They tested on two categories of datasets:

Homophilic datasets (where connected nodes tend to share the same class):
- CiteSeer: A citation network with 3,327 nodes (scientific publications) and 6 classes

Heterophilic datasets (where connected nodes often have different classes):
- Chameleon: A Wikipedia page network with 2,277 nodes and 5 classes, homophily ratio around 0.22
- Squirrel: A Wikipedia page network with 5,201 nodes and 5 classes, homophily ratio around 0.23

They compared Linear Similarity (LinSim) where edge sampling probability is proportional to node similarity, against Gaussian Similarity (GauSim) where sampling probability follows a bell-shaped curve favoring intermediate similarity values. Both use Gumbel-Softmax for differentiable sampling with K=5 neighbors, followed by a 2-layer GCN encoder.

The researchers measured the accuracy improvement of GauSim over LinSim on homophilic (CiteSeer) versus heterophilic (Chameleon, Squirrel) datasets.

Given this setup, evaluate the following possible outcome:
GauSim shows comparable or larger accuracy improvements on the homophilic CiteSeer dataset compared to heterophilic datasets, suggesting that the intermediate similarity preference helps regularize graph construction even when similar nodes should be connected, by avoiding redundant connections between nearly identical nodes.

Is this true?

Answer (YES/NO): NO